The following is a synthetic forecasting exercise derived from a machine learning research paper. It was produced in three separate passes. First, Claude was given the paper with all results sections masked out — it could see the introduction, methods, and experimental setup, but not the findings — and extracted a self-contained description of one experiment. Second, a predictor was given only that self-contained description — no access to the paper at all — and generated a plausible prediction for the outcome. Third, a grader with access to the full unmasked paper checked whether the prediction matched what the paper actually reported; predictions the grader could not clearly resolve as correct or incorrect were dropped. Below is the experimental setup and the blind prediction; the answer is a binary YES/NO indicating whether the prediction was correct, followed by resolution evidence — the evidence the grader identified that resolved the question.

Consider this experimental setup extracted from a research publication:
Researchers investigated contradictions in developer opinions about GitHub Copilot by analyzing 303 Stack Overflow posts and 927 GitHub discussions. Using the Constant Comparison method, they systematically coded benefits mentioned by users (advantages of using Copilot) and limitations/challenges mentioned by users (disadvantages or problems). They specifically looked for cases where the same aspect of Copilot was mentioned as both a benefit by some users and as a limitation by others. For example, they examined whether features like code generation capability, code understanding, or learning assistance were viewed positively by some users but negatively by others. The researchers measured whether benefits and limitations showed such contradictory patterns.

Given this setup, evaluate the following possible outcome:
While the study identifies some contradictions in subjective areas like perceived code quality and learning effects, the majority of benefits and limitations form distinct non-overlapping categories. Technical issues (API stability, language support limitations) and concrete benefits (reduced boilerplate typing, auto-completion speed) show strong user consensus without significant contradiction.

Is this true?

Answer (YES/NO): NO